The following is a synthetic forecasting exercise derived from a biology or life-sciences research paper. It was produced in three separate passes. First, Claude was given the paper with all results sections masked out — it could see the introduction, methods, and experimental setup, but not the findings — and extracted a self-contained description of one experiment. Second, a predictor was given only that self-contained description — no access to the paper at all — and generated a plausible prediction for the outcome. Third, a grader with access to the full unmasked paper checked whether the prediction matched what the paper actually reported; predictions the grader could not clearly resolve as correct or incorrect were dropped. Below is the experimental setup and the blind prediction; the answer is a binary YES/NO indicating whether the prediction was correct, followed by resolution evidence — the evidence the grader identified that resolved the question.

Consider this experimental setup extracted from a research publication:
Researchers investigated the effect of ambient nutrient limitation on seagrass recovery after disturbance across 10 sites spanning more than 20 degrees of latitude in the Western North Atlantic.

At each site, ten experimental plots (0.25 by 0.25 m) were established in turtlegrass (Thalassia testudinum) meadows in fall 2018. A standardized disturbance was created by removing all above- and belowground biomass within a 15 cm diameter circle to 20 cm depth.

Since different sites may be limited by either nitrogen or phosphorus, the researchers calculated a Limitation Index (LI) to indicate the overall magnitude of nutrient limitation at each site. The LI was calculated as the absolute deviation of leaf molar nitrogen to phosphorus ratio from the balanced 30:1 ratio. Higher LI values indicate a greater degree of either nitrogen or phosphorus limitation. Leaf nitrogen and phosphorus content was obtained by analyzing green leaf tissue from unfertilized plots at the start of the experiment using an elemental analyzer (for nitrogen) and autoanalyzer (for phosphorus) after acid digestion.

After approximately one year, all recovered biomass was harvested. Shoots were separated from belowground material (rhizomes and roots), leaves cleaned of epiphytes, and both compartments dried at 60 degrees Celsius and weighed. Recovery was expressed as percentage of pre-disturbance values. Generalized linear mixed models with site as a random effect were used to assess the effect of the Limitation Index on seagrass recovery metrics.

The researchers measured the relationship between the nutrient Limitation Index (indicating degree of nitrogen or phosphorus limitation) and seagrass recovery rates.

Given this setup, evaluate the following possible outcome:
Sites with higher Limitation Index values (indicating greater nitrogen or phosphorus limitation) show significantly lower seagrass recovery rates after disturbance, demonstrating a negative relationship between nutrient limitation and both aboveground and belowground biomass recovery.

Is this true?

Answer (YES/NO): NO